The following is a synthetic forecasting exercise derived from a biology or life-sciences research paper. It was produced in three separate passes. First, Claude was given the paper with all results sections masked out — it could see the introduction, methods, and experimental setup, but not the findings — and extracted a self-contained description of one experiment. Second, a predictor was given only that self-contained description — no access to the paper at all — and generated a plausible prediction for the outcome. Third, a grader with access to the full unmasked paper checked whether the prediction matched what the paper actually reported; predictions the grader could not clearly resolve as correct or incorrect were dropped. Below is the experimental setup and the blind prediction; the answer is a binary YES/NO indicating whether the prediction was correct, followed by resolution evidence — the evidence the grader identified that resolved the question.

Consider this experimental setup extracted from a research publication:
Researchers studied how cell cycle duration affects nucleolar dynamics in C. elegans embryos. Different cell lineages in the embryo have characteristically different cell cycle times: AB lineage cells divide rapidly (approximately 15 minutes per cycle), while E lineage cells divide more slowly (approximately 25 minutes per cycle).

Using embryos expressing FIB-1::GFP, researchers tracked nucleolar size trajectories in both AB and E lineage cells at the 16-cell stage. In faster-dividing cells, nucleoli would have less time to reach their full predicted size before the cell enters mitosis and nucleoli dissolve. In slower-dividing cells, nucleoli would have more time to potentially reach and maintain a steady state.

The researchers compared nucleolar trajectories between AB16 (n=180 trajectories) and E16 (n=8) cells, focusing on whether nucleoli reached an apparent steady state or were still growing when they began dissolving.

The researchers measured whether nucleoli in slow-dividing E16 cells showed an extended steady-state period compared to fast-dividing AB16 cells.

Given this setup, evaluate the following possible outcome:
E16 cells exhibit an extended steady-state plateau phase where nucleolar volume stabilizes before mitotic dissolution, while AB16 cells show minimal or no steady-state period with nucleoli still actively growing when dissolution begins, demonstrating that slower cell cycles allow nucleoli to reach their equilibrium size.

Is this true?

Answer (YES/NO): NO